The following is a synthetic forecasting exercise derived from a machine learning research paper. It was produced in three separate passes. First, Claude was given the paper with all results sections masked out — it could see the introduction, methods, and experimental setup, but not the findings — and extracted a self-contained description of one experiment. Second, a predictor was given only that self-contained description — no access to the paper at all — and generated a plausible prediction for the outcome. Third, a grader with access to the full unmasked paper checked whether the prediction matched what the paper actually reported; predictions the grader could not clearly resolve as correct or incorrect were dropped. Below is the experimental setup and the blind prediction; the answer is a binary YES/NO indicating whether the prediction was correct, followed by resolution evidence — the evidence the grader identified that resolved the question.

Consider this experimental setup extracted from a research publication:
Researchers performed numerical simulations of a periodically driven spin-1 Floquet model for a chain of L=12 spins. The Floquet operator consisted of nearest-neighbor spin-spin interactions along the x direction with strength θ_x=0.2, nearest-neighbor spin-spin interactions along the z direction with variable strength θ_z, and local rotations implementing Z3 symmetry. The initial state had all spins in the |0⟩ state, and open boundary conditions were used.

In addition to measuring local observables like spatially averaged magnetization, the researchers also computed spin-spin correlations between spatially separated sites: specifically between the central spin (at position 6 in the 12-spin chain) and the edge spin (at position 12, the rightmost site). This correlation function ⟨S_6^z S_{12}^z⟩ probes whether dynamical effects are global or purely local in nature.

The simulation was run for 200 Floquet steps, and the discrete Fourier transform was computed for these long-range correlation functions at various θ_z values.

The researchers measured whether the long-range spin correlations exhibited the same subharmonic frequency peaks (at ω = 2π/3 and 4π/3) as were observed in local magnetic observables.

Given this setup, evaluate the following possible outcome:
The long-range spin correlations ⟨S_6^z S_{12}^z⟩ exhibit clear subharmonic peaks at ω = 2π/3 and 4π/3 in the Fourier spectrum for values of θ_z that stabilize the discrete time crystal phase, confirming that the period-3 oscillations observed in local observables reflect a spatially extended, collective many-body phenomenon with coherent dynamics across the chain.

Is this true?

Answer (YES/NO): YES